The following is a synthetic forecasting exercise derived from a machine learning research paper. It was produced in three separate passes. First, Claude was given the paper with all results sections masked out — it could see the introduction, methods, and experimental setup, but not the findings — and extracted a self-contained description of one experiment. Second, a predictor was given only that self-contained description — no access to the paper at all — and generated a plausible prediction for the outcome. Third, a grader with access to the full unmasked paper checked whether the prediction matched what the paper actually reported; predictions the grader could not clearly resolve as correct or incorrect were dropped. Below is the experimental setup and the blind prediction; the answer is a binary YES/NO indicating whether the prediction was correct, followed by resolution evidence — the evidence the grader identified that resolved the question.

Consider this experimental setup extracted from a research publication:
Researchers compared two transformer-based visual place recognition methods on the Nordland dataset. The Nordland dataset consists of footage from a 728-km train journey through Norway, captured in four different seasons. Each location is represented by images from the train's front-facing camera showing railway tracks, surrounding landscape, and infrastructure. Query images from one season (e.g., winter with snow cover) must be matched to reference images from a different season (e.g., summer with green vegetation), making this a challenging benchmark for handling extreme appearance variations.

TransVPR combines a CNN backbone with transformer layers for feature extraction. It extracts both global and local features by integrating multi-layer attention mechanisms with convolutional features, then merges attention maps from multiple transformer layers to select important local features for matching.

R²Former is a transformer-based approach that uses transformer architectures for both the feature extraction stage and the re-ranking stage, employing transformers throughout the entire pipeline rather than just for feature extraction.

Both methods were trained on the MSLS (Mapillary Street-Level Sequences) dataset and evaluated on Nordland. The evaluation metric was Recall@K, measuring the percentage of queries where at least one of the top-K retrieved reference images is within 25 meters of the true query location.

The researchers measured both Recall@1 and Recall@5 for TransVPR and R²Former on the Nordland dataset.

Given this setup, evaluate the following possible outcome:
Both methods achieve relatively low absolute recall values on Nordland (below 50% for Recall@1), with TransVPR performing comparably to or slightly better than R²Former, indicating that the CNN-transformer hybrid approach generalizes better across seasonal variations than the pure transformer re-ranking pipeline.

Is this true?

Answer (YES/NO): NO